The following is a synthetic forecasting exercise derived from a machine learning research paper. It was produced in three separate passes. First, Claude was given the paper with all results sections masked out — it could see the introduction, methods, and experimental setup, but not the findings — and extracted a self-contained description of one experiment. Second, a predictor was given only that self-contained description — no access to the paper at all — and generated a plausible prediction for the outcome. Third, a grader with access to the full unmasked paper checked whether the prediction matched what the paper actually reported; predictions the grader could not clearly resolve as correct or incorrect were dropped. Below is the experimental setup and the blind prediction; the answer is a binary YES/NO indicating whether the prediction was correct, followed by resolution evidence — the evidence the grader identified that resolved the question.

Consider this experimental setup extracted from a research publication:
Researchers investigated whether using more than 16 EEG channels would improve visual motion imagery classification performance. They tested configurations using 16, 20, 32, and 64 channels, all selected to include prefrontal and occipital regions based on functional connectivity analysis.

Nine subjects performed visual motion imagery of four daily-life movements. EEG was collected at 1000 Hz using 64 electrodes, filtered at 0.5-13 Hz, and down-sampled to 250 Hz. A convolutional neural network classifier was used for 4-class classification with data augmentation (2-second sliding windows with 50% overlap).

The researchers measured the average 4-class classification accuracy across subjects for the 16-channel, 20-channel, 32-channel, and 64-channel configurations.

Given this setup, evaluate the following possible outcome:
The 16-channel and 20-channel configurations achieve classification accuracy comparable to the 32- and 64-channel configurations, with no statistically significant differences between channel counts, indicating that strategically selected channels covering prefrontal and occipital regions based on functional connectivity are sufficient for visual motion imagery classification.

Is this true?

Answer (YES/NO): NO